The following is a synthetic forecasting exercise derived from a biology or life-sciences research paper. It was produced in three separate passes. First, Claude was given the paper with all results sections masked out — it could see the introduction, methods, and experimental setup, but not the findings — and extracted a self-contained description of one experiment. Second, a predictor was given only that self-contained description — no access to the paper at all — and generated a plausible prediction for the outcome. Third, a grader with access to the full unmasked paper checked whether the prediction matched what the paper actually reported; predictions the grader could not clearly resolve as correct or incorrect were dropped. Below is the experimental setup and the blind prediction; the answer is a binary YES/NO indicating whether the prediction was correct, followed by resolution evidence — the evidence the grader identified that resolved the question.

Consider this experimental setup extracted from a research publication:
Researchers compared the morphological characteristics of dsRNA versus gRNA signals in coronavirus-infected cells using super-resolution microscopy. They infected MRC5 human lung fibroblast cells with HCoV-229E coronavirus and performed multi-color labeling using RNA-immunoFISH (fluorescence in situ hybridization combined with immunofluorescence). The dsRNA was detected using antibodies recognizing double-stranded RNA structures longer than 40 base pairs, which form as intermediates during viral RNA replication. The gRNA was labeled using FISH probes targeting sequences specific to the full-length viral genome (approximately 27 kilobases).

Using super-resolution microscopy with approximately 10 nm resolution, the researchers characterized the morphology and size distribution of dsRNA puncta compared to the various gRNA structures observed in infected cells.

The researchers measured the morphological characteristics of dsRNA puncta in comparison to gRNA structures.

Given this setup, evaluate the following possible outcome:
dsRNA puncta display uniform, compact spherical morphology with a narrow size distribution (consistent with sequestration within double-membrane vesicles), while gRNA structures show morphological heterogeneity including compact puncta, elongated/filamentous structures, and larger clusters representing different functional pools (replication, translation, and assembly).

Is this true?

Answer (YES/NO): NO